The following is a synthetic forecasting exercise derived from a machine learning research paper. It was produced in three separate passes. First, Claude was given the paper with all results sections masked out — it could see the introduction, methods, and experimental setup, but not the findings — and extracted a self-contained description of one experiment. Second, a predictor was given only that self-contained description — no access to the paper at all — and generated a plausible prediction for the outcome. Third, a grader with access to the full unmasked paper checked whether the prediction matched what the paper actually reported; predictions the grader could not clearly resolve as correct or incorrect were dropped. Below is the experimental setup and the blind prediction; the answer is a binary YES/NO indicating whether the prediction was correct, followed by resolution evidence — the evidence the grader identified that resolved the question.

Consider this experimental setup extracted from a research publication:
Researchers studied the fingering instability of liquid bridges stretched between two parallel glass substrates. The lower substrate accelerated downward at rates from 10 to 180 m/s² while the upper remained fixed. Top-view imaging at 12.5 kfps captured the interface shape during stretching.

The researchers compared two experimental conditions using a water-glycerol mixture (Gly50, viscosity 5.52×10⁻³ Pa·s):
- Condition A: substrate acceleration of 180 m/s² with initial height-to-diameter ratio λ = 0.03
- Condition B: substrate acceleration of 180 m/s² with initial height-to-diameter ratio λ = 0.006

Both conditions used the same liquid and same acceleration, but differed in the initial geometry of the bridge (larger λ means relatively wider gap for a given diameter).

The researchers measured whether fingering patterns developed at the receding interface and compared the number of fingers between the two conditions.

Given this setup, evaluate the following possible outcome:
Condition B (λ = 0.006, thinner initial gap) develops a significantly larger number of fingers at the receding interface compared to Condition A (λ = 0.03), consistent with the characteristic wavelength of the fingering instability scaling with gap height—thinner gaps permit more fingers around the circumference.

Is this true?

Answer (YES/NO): YES